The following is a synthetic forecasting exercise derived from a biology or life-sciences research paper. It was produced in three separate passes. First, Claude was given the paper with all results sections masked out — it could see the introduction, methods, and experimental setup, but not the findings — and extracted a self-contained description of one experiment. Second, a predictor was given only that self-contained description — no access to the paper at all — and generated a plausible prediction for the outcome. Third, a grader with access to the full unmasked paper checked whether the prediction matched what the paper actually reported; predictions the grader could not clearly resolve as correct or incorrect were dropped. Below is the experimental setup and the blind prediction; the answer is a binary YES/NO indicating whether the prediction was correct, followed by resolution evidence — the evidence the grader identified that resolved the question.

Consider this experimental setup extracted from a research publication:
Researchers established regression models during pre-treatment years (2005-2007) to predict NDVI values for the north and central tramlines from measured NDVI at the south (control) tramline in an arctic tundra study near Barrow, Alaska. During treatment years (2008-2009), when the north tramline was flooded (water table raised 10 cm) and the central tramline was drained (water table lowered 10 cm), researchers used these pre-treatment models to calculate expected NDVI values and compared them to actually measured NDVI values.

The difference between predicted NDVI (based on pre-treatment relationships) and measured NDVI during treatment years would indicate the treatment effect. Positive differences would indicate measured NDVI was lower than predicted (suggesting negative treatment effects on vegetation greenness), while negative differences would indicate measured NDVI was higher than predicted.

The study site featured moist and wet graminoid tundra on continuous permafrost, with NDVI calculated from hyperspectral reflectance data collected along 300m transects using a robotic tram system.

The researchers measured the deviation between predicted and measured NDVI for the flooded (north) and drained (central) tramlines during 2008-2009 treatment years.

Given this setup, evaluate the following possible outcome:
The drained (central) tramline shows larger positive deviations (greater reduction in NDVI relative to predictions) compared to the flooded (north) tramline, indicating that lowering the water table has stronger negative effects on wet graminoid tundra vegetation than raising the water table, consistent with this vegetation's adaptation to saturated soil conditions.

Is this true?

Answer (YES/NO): NO